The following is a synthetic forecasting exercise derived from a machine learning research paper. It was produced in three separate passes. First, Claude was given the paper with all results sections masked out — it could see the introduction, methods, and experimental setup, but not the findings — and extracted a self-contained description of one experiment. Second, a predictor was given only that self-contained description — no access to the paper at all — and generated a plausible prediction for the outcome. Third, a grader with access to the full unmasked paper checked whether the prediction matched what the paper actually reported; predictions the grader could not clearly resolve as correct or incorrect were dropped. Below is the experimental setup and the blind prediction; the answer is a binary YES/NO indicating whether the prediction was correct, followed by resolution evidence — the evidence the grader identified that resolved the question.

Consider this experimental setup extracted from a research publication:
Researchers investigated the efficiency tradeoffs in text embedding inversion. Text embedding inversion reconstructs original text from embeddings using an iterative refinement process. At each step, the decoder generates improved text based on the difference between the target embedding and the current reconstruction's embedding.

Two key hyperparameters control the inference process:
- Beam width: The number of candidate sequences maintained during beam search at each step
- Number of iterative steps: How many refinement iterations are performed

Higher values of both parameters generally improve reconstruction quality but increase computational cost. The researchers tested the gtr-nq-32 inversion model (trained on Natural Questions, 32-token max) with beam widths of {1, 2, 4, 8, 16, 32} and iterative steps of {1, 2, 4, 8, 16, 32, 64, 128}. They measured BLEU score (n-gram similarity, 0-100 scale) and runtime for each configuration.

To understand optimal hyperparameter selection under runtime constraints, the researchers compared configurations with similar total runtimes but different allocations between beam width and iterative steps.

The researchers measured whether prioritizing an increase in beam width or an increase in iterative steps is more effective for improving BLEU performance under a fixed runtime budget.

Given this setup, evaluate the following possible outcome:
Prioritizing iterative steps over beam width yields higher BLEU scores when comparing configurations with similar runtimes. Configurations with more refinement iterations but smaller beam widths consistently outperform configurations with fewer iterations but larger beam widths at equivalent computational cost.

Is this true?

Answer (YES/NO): YES